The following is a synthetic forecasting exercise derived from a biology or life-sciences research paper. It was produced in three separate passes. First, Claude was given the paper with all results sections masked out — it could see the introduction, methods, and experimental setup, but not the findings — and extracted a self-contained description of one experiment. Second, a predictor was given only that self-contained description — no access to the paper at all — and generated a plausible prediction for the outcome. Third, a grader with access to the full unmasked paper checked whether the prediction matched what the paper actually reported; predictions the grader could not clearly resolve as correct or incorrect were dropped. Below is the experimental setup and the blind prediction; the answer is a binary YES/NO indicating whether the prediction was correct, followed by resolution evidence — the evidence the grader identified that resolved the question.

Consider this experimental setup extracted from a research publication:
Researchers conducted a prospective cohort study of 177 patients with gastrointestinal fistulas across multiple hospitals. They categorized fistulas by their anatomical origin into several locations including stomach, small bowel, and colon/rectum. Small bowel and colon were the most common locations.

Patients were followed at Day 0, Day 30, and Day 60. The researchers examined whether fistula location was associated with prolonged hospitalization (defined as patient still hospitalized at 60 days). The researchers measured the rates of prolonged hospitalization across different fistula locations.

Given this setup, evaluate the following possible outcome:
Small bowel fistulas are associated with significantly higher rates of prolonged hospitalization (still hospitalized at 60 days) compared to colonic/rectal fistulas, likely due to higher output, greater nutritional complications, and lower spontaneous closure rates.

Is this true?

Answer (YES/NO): NO